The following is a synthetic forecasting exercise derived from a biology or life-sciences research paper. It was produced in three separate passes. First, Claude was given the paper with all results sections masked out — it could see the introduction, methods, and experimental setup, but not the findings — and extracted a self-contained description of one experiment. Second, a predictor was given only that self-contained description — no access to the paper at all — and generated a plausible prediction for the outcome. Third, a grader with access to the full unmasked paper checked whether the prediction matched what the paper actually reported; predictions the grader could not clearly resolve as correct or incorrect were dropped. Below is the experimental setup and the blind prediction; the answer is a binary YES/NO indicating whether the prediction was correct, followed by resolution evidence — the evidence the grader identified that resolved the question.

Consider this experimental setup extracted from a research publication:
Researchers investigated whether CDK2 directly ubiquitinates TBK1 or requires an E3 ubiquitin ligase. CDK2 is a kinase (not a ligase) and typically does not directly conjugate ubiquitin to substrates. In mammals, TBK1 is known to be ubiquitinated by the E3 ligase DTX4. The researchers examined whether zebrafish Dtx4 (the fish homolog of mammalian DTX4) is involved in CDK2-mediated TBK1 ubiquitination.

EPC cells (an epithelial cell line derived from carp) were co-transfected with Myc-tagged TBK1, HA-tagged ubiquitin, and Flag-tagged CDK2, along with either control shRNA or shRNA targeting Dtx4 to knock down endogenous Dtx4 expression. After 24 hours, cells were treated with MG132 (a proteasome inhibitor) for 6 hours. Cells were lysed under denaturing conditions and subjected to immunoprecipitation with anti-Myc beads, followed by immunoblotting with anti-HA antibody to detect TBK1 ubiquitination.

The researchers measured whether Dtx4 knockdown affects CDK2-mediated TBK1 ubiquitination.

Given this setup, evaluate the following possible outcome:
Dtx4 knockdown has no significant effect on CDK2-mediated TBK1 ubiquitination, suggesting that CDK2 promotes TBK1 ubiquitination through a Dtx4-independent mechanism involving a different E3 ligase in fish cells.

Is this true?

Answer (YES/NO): NO